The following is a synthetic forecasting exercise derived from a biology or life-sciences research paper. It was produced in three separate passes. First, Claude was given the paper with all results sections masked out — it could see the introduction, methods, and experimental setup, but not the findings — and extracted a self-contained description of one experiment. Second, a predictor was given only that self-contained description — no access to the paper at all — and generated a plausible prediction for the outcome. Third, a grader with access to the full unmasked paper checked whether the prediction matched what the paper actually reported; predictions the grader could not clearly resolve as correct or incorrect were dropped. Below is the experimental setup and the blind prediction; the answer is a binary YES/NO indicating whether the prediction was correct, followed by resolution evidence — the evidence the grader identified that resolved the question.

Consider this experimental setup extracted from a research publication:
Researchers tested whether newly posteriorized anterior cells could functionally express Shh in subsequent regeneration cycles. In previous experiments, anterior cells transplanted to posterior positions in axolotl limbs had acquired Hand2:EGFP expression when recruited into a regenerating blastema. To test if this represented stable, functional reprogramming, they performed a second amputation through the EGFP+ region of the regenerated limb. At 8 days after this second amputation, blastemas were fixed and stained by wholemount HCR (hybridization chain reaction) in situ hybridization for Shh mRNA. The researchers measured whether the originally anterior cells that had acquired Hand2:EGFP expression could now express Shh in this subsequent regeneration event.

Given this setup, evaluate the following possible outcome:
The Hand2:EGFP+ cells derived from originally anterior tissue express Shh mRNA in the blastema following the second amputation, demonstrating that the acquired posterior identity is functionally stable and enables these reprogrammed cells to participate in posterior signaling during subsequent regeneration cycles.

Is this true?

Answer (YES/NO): YES